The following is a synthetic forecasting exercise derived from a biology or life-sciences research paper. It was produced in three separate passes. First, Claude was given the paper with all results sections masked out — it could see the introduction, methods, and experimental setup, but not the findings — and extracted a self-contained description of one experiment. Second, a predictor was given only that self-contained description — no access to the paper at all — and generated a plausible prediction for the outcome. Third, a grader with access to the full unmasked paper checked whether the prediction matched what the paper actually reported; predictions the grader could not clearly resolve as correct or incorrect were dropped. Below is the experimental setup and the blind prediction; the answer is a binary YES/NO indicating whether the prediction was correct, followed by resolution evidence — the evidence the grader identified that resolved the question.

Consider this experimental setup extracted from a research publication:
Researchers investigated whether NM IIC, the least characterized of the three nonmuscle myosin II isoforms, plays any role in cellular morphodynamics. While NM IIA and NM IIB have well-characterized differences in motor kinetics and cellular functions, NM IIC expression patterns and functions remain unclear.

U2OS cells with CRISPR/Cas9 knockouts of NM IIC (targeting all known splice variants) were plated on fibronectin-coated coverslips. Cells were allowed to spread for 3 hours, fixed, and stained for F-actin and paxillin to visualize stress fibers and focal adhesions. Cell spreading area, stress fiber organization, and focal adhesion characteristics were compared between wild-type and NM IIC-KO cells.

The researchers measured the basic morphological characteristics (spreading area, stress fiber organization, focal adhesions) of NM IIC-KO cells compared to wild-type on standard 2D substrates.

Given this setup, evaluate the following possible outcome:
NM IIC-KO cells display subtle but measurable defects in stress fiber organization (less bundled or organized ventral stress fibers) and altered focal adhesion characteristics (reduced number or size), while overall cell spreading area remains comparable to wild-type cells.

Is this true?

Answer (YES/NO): NO